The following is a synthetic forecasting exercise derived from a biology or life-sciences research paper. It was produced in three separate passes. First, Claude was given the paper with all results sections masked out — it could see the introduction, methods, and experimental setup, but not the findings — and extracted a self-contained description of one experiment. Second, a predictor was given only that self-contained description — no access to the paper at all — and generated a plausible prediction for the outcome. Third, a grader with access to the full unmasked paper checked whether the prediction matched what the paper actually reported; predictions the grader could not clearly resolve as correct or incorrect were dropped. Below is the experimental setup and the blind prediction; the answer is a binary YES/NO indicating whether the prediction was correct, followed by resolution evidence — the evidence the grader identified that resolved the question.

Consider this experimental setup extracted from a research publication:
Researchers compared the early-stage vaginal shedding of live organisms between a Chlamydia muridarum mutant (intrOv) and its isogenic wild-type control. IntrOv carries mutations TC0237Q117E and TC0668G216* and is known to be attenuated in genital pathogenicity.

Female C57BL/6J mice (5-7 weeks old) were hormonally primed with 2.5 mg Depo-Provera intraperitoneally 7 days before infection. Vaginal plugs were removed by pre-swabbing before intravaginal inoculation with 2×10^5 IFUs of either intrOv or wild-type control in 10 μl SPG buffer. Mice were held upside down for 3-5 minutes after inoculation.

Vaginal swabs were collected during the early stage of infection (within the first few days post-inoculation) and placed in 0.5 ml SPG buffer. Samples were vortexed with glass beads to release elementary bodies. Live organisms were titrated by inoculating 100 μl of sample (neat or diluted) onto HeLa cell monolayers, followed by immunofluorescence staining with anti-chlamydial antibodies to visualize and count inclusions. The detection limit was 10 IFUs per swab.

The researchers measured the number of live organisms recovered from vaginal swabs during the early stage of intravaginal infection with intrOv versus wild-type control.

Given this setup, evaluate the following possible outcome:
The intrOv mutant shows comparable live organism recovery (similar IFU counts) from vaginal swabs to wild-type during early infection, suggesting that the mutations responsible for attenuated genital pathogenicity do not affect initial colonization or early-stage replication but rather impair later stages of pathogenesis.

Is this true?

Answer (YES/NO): NO